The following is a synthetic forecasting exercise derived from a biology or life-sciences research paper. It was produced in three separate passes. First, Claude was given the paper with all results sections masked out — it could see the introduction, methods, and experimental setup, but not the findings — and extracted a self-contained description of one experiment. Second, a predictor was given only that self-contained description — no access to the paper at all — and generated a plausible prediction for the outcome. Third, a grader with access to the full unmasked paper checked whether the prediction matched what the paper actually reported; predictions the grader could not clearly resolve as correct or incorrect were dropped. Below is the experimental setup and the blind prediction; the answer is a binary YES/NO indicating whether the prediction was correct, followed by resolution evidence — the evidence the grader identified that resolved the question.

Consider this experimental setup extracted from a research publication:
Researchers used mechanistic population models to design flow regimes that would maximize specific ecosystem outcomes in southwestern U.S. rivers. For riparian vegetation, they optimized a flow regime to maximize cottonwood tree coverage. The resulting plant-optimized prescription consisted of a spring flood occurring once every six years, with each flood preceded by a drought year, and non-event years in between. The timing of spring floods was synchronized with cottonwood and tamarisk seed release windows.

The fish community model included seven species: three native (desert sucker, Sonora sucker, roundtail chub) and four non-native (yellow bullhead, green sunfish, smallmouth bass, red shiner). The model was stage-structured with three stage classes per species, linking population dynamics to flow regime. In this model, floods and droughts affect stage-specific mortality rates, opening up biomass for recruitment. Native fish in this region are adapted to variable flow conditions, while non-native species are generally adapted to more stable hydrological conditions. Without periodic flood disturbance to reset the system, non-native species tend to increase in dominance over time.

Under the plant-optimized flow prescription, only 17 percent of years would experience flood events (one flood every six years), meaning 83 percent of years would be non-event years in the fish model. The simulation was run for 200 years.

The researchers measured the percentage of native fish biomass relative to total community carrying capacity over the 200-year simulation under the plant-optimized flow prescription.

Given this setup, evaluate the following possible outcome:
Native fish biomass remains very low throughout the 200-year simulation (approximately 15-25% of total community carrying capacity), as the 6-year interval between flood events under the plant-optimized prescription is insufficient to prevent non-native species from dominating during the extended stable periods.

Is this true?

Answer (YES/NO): NO